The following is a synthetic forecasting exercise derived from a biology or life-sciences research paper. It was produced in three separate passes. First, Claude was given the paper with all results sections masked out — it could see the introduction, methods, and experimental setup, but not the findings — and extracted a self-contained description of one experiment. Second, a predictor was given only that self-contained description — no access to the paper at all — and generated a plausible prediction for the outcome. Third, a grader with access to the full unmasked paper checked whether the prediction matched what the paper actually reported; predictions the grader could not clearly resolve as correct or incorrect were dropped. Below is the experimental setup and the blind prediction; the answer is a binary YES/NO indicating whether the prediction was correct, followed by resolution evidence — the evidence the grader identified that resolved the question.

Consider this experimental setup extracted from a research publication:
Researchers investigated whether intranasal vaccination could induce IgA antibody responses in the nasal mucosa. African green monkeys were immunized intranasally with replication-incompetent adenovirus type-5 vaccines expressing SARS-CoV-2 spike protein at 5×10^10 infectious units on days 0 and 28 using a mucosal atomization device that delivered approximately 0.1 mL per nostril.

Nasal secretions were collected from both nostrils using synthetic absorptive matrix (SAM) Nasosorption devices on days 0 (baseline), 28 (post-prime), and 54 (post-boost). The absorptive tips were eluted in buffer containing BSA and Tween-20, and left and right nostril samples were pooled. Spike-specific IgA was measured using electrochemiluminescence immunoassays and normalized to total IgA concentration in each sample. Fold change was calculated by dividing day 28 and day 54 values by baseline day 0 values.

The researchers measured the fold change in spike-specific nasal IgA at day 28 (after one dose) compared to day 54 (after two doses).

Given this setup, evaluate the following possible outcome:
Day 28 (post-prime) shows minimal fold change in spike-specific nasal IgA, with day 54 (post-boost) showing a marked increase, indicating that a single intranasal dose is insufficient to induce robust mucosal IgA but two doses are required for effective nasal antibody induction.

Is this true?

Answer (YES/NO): NO